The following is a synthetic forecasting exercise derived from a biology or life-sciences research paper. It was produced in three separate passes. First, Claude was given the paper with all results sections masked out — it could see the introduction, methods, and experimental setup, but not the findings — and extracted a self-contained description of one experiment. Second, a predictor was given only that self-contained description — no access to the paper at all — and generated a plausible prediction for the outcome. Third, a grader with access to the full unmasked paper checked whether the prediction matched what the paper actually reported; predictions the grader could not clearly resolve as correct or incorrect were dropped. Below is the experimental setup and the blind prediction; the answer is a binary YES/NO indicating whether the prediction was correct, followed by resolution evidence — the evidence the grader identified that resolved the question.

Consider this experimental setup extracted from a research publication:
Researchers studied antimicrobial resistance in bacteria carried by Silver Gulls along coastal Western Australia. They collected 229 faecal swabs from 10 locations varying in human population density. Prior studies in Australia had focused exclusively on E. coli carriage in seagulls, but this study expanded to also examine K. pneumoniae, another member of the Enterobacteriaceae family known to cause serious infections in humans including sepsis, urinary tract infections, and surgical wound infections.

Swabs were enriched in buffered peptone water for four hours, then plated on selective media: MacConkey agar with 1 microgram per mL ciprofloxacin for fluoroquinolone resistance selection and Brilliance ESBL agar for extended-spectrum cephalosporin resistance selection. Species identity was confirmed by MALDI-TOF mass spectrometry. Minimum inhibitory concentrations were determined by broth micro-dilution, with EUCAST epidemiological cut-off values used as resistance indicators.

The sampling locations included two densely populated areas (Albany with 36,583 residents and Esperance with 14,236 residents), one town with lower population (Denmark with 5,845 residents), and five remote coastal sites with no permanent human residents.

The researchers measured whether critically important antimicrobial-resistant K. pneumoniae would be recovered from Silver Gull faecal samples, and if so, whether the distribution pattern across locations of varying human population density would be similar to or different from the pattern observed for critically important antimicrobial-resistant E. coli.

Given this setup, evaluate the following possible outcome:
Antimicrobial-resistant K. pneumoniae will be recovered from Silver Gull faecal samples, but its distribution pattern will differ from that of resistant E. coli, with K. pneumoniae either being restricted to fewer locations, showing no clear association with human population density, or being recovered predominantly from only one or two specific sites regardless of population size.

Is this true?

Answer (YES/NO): NO